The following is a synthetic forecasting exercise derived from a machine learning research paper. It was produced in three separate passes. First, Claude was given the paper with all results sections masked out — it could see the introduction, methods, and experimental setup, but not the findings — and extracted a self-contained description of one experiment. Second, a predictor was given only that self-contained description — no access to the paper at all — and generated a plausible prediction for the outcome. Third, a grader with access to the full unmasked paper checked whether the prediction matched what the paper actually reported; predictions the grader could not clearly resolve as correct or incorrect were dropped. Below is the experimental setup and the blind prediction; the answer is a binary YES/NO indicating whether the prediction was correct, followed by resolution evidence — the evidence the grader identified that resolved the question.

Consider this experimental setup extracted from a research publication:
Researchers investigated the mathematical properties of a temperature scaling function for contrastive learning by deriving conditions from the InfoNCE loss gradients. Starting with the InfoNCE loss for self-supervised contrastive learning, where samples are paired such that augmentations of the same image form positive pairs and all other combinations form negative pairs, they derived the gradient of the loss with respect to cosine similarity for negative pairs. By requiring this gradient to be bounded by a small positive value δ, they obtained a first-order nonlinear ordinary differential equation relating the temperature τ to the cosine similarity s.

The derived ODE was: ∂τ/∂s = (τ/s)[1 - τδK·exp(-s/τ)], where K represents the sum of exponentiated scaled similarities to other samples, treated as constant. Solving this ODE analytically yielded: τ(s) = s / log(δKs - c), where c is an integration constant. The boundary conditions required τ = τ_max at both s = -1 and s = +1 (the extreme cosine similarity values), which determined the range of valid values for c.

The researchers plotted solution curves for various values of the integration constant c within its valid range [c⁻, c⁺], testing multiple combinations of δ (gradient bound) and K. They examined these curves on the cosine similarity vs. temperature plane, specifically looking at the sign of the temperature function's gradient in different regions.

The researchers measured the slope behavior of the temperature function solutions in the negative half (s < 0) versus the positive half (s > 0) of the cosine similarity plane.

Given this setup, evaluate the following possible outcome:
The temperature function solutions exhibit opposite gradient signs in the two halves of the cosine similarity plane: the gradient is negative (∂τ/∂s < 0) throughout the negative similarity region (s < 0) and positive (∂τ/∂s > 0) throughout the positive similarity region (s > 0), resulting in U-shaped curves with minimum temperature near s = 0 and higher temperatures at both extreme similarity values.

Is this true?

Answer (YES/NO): YES